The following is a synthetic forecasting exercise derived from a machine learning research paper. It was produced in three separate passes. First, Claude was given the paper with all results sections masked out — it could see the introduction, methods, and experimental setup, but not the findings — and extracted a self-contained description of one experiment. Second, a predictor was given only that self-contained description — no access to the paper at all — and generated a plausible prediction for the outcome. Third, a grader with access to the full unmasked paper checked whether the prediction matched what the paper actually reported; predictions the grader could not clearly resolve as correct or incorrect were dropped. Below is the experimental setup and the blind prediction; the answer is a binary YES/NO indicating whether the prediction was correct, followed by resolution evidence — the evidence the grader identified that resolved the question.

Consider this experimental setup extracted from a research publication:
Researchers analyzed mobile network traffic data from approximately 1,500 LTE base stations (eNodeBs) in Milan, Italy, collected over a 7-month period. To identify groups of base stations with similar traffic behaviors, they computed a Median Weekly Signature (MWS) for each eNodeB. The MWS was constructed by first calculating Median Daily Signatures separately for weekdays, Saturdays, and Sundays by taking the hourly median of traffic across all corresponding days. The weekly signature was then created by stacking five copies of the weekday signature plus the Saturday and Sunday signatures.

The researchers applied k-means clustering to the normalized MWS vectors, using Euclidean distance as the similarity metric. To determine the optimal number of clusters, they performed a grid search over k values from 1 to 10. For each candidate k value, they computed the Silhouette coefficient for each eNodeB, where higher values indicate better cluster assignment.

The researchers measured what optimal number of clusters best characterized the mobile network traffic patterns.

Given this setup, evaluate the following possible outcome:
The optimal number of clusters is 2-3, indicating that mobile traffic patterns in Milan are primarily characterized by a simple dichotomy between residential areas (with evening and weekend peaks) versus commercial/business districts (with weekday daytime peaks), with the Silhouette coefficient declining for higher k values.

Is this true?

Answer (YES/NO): NO